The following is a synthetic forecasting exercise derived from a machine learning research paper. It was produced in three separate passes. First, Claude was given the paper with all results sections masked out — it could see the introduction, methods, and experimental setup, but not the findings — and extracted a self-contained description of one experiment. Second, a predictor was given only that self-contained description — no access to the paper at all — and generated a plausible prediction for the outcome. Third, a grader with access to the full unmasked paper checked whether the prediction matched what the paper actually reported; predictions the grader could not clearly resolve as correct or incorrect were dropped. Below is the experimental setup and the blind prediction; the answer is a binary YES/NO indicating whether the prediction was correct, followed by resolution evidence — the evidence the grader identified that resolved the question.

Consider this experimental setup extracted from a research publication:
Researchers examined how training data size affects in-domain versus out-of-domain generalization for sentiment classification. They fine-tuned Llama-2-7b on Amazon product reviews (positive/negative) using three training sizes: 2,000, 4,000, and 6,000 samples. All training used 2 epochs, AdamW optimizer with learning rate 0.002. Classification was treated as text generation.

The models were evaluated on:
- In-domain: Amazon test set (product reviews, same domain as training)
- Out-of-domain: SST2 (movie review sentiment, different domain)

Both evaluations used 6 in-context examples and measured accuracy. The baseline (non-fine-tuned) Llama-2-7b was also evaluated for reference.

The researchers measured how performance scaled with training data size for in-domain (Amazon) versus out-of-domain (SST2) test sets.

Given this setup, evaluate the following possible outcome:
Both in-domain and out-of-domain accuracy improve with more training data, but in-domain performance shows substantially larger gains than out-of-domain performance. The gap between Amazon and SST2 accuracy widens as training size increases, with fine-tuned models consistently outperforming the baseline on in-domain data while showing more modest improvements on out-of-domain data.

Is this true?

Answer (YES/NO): NO